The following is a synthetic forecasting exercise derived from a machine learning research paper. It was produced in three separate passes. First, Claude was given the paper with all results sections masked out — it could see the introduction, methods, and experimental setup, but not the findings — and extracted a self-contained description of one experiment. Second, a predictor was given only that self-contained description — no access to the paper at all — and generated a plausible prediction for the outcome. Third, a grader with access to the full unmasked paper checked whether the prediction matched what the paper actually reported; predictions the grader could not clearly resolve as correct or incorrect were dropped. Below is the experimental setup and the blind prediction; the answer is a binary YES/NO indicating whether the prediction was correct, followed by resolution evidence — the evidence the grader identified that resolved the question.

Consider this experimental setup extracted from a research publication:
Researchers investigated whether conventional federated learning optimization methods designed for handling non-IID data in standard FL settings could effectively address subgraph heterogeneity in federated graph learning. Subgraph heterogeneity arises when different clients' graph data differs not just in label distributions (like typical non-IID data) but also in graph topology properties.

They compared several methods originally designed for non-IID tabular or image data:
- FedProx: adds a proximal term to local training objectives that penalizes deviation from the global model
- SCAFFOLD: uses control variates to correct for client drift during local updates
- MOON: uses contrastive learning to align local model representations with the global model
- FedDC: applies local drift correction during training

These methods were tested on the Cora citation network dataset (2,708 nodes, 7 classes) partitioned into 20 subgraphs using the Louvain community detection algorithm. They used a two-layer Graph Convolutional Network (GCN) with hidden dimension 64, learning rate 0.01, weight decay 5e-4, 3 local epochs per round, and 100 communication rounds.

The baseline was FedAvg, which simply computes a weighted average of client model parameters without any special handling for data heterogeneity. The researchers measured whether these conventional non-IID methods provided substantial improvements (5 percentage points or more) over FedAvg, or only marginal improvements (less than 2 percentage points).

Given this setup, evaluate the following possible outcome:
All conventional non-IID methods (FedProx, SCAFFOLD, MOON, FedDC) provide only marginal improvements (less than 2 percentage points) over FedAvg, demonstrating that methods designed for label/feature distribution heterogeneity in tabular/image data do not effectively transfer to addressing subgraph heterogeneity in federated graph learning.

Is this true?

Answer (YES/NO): YES